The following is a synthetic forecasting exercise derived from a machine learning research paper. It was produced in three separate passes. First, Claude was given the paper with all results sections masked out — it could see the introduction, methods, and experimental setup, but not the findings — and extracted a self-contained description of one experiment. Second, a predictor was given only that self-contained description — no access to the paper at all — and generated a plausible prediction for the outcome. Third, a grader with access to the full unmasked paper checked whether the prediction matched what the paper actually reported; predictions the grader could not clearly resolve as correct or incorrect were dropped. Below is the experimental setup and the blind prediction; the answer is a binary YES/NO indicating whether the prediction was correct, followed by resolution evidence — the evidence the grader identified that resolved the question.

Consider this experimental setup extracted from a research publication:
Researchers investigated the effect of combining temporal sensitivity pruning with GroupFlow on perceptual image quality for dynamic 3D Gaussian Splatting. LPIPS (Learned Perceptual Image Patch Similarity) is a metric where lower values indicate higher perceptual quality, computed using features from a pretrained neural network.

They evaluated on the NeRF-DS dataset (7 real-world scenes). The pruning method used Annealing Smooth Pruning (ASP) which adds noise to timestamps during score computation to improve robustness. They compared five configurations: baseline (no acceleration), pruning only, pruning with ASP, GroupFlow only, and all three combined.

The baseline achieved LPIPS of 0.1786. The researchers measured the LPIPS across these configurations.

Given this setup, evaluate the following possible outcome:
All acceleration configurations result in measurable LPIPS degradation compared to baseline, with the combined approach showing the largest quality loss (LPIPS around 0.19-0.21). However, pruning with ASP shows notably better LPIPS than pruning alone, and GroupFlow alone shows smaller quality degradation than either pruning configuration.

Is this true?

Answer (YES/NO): NO